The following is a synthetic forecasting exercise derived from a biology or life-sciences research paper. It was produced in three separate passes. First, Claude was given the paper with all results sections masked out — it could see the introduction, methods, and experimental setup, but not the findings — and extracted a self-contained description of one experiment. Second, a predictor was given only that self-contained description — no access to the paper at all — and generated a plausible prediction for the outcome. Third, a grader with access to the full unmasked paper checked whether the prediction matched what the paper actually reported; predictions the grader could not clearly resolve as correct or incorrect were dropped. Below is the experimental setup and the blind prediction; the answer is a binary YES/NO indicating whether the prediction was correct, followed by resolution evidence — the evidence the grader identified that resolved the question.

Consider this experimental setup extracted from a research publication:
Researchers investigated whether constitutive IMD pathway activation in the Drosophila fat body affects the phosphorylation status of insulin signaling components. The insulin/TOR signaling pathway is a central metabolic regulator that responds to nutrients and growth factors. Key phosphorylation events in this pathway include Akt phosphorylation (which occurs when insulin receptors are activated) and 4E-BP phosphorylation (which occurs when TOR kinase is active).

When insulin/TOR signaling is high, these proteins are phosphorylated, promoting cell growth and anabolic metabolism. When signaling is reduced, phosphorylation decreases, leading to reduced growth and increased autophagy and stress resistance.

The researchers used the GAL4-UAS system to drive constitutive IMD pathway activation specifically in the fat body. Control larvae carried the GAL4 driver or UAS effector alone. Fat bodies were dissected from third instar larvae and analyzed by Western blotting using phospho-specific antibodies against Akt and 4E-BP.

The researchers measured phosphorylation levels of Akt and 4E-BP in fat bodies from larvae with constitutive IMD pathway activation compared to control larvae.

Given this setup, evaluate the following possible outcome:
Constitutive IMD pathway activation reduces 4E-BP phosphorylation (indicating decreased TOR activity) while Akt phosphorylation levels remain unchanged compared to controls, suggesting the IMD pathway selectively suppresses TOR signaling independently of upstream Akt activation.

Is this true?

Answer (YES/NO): NO